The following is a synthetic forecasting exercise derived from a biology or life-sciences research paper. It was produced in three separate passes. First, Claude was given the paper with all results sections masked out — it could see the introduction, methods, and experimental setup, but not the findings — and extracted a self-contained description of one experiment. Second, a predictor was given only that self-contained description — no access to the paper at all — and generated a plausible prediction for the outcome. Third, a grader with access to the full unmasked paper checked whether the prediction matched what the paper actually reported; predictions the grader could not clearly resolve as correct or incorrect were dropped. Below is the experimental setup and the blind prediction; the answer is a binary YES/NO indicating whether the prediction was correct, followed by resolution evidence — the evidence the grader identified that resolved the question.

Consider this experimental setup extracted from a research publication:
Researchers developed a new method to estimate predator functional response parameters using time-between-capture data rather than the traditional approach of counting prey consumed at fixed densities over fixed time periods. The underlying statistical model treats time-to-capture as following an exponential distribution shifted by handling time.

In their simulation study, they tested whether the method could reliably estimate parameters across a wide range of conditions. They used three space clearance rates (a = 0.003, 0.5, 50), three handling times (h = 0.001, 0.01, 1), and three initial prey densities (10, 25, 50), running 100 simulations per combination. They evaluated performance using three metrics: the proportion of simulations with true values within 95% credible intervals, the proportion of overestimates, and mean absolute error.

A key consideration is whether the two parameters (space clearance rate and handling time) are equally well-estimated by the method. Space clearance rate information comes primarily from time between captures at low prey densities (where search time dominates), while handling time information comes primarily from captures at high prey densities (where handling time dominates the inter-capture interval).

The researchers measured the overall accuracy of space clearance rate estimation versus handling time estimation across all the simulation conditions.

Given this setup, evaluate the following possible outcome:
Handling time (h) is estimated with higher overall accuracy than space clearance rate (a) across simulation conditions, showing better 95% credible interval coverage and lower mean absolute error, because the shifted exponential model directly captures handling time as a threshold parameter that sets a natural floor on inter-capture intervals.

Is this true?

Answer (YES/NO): NO